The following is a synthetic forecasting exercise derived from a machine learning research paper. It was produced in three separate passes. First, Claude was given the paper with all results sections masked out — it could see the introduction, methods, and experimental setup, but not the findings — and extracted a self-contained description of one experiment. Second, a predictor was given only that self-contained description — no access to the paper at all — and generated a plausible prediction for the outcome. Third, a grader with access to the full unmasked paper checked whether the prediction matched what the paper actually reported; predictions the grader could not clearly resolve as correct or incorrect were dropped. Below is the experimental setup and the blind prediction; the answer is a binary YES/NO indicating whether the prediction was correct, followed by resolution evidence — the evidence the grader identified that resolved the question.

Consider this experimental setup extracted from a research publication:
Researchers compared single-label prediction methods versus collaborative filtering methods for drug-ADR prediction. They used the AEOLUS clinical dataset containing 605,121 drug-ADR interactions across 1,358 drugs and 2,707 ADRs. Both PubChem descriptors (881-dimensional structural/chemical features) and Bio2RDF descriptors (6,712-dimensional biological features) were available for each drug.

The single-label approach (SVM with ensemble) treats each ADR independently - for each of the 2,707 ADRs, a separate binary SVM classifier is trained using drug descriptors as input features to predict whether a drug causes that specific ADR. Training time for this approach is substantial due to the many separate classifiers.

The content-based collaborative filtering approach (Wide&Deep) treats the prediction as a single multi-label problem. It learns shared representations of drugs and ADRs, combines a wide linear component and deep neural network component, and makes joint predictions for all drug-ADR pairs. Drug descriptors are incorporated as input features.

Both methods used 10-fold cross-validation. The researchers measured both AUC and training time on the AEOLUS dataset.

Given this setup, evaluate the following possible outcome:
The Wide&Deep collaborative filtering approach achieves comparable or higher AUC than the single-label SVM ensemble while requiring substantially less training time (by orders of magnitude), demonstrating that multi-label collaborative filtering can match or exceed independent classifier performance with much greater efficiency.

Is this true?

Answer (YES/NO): YES